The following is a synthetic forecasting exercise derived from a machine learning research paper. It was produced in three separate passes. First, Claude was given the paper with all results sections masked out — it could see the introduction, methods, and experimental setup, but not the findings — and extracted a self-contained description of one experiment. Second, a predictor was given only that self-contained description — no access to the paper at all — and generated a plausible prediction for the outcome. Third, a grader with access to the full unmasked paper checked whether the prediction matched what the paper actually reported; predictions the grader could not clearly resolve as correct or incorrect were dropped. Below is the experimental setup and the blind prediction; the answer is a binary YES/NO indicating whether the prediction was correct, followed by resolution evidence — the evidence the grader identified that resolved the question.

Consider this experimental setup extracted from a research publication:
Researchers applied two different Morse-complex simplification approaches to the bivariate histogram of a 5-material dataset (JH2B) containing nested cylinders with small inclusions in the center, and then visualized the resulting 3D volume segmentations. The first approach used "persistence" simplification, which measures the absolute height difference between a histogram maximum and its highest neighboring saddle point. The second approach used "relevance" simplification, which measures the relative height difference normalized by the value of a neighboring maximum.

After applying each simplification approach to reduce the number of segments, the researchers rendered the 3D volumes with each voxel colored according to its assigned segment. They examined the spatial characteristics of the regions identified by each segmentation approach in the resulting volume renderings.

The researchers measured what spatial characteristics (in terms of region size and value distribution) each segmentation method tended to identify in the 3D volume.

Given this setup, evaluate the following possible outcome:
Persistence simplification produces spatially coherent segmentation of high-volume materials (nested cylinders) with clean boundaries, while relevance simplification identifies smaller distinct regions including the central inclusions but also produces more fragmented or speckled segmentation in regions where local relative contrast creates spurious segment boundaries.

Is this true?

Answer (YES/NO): NO